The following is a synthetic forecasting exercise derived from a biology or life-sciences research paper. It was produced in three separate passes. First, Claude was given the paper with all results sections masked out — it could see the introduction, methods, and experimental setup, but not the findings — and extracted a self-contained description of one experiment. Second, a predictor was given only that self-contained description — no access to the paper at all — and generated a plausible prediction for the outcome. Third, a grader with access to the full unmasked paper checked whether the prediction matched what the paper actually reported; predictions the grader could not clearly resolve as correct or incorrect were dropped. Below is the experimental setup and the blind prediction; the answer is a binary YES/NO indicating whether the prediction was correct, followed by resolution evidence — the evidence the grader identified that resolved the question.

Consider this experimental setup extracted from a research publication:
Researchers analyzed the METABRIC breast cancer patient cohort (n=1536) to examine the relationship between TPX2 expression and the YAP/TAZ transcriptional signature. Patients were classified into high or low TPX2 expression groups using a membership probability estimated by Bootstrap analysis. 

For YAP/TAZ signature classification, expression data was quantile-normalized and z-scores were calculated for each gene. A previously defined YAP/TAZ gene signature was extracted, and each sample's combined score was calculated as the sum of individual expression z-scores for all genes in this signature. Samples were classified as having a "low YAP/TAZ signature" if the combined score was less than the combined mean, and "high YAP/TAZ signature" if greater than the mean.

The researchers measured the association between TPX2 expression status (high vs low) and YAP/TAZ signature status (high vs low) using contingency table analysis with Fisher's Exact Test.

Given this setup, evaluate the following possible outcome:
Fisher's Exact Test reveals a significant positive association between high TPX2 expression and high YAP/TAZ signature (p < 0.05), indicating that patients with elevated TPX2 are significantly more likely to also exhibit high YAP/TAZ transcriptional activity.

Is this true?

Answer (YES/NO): YES